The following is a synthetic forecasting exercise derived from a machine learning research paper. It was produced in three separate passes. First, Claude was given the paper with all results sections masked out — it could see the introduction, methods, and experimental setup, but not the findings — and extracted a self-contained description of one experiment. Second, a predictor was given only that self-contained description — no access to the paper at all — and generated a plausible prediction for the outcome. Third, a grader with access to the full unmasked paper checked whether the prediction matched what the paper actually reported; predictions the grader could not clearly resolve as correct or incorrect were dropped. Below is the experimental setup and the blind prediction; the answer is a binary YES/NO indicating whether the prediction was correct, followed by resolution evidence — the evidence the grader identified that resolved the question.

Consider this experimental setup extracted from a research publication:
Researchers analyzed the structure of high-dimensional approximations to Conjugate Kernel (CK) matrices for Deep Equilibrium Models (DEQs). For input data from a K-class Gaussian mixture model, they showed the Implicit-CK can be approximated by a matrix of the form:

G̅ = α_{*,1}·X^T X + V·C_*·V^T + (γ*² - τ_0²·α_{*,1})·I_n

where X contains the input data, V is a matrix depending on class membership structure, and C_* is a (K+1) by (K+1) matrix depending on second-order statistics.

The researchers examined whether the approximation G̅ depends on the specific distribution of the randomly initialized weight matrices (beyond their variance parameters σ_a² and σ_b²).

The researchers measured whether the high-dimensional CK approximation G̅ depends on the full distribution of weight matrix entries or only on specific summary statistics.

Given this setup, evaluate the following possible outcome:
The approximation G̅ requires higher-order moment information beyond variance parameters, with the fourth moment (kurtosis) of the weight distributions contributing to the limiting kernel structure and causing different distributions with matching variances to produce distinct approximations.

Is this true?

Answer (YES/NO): NO